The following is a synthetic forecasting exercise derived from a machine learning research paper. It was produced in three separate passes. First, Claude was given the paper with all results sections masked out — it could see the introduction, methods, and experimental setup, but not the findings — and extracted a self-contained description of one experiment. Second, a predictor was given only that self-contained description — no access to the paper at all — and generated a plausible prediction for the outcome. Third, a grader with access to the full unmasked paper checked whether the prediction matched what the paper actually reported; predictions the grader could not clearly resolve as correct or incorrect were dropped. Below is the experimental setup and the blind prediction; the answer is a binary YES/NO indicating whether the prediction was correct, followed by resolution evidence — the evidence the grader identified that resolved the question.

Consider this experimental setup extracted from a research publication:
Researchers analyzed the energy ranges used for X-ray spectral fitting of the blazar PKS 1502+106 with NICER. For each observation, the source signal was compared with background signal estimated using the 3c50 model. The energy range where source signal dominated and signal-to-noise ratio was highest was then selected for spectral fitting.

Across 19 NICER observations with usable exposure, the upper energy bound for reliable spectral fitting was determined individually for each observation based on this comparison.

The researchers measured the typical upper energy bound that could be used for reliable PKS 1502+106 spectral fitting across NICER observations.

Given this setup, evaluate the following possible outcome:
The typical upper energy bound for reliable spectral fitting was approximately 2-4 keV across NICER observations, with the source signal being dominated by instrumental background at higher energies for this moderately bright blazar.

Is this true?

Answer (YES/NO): YES